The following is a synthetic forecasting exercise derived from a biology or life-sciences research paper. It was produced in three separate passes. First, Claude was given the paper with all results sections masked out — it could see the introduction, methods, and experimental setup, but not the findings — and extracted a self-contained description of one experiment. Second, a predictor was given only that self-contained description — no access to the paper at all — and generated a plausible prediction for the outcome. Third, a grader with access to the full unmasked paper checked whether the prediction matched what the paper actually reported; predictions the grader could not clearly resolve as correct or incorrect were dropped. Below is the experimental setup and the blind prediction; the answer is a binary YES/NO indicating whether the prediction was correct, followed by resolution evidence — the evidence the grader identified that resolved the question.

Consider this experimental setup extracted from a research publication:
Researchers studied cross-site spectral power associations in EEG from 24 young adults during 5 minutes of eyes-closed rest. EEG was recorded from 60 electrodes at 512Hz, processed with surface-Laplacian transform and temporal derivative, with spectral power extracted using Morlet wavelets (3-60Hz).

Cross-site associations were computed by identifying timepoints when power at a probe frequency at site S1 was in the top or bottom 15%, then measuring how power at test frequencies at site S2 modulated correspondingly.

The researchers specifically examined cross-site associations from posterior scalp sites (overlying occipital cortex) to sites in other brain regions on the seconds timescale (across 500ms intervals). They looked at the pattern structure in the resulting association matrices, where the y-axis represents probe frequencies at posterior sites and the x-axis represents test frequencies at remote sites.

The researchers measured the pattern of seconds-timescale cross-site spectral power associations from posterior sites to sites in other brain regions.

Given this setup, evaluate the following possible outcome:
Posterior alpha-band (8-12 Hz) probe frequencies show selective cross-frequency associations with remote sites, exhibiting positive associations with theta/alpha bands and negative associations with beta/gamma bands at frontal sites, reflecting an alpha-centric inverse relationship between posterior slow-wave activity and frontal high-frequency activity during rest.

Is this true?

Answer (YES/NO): NO